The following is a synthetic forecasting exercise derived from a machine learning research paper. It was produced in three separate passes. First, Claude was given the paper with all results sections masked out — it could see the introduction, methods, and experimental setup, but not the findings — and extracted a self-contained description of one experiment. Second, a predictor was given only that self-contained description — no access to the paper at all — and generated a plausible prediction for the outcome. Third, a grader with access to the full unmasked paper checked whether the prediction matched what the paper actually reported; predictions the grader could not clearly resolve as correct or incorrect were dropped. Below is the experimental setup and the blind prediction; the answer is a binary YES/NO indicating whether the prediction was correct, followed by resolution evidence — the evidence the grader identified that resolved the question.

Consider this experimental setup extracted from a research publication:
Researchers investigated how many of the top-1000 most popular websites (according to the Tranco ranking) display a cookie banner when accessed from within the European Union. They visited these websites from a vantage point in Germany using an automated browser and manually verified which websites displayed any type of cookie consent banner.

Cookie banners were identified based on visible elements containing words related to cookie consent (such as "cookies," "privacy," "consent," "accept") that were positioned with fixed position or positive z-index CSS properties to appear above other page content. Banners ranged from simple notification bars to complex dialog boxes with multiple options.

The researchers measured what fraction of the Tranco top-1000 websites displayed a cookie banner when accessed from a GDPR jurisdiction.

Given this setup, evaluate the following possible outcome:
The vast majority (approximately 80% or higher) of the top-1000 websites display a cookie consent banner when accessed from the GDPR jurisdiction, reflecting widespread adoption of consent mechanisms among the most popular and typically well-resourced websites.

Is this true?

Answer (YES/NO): NO